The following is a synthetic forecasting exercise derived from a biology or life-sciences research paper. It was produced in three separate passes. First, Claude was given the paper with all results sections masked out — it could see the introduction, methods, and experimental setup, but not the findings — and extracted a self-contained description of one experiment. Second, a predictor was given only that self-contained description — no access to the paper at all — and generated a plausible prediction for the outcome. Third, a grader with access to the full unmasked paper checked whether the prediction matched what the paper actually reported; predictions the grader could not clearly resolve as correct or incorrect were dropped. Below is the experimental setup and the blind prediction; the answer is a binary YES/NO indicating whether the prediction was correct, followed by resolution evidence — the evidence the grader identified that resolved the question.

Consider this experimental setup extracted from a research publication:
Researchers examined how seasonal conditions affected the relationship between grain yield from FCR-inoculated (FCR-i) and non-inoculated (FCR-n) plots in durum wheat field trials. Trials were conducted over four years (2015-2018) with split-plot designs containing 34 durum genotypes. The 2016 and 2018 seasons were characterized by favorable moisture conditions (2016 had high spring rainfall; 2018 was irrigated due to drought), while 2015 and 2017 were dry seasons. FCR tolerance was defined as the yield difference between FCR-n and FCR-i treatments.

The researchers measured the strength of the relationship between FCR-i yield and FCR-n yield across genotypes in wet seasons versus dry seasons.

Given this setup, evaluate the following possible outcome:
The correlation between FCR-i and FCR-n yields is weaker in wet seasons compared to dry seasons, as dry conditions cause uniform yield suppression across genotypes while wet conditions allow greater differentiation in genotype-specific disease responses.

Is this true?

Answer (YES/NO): NO